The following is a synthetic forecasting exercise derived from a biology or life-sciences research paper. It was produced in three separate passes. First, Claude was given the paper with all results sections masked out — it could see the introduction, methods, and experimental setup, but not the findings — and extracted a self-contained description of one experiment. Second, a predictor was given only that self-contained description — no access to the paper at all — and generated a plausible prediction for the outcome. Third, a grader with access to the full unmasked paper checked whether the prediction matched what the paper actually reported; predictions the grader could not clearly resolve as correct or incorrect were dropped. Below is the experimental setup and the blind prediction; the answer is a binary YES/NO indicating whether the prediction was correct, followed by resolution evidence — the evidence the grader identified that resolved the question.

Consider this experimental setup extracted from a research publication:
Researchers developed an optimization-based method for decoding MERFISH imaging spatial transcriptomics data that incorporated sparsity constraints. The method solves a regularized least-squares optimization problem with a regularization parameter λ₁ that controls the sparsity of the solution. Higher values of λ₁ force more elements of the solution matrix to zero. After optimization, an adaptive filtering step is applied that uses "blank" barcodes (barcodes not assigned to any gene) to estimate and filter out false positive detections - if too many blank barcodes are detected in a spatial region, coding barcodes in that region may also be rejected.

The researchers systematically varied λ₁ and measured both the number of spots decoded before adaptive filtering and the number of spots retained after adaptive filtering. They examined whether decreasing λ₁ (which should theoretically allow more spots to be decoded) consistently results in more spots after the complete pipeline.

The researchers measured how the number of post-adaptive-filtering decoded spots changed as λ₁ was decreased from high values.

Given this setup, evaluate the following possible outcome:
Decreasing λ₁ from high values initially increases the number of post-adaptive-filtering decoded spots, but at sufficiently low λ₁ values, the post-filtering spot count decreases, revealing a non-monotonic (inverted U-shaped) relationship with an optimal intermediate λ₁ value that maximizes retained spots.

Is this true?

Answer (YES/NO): YES